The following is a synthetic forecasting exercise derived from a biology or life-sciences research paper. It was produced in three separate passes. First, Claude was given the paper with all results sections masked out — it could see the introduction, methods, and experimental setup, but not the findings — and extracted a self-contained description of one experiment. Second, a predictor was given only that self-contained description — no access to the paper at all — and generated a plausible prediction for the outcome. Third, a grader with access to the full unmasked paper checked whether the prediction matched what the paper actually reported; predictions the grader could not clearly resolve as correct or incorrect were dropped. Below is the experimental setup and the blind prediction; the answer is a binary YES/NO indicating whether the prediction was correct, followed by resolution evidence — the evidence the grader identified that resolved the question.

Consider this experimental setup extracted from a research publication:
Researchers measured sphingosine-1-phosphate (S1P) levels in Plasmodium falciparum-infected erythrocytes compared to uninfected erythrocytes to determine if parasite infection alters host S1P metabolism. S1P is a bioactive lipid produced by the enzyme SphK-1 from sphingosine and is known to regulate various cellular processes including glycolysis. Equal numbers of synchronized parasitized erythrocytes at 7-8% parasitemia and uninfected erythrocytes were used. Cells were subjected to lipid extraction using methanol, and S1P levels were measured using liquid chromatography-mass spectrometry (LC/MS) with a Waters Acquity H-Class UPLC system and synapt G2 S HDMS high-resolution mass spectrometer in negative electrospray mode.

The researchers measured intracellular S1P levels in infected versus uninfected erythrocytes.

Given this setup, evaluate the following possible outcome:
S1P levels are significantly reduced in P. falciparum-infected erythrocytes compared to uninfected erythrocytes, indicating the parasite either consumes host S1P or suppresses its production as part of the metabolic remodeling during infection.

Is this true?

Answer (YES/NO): YES